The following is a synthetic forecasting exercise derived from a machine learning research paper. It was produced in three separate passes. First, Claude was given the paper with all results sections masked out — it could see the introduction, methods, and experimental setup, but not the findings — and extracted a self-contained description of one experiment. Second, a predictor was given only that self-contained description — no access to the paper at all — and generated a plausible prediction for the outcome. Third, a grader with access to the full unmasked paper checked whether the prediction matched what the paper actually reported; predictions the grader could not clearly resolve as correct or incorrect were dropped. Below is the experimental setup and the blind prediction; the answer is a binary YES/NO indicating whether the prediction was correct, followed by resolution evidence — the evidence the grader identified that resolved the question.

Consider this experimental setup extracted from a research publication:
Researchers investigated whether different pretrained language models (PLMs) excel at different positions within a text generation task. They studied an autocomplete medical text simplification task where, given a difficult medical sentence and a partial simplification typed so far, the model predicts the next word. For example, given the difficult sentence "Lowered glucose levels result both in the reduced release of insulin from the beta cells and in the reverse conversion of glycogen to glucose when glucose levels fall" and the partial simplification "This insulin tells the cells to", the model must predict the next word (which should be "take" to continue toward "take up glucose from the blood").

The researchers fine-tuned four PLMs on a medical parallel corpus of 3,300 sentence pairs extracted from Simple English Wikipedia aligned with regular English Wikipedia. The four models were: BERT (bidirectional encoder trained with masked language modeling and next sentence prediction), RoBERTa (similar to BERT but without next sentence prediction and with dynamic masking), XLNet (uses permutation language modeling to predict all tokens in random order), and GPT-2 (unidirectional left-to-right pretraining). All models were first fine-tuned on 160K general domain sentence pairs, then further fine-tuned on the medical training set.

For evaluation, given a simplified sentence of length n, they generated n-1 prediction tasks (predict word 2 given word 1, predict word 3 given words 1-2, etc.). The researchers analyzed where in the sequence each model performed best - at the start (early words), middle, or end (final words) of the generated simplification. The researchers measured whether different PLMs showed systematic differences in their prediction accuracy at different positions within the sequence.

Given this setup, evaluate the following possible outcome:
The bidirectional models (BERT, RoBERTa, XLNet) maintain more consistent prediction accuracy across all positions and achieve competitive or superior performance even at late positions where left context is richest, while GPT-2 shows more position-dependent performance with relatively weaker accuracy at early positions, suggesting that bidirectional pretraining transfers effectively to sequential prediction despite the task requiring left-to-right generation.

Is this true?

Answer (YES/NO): NO